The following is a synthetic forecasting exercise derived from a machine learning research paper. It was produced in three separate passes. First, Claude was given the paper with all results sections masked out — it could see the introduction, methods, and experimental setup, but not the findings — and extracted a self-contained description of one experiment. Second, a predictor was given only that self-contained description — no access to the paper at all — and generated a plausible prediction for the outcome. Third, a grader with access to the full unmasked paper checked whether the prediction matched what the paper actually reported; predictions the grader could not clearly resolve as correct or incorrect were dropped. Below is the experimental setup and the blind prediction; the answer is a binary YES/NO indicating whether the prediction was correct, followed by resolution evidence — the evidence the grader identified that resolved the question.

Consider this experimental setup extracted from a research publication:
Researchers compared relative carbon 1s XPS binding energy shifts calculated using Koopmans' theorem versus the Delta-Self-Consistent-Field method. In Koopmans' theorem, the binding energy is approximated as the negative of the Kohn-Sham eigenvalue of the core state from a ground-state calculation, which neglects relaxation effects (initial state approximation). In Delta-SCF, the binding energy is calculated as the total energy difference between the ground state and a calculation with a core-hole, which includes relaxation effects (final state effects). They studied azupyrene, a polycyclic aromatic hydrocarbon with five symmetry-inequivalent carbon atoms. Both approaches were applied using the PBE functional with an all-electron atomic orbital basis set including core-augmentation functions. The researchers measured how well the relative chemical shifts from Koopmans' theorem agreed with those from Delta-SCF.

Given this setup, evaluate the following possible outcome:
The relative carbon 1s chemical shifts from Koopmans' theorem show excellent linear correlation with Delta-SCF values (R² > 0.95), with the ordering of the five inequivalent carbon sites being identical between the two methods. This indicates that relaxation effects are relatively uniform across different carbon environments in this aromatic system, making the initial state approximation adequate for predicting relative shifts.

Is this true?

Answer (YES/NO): YES